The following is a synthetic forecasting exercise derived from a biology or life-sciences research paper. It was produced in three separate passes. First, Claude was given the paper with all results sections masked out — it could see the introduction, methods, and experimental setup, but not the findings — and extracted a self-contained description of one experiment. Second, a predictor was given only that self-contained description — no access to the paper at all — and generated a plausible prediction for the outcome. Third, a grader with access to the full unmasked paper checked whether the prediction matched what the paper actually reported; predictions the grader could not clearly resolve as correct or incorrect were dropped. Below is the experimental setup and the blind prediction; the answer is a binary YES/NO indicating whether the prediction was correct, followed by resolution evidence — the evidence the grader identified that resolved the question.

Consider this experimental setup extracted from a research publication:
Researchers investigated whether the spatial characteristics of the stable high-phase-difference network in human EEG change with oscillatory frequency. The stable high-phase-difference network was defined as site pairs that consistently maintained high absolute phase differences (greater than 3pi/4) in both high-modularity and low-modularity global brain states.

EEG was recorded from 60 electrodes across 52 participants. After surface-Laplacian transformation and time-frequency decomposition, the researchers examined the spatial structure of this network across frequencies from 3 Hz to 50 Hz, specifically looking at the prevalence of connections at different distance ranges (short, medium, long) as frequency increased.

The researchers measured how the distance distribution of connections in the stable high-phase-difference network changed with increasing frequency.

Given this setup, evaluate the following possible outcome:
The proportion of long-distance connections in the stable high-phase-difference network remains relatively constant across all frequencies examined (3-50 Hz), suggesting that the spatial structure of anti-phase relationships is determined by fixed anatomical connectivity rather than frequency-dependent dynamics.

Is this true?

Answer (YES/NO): NO